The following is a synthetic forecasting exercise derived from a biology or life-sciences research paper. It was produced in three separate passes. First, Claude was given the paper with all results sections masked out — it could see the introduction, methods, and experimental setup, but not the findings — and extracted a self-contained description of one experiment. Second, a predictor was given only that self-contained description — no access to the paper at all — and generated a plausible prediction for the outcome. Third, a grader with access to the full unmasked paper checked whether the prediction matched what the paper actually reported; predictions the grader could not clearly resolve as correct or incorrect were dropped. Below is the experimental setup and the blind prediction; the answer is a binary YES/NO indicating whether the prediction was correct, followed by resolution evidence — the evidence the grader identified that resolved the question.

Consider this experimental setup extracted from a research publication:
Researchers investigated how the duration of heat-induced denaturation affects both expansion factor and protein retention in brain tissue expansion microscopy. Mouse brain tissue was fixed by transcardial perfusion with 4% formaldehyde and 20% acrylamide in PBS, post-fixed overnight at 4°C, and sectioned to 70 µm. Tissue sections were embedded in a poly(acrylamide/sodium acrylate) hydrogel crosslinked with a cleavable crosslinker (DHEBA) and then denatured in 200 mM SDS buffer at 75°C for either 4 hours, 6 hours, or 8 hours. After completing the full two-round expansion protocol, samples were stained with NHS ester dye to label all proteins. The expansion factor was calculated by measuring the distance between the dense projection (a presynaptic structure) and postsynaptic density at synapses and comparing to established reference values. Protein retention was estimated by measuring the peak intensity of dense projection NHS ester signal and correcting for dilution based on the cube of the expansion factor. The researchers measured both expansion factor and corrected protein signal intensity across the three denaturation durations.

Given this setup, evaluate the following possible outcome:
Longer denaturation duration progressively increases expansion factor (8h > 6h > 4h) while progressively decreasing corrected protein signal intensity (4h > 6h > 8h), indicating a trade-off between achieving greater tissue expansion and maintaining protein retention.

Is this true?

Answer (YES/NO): NO